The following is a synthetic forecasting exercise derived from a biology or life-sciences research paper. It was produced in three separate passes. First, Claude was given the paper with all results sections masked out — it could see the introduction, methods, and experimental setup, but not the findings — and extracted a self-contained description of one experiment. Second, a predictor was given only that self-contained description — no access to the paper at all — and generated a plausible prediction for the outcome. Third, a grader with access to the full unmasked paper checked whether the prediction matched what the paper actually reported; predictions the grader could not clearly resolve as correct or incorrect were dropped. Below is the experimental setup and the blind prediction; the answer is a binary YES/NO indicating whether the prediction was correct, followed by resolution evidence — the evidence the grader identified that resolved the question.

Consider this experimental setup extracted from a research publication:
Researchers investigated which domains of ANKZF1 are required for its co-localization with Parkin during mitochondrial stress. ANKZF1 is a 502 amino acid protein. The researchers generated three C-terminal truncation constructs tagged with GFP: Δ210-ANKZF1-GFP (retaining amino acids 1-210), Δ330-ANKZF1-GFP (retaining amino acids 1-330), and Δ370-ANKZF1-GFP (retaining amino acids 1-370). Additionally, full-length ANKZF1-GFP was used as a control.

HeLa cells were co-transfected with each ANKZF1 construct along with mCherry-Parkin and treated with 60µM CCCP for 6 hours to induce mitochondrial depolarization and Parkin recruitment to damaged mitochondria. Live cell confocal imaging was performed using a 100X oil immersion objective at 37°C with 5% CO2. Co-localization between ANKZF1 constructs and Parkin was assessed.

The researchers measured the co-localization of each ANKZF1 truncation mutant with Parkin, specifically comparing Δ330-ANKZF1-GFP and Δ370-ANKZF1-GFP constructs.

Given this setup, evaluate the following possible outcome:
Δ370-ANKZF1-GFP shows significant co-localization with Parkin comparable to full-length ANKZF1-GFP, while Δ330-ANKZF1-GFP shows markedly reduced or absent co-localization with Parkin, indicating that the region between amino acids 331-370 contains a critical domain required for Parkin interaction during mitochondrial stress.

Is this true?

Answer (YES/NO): NO